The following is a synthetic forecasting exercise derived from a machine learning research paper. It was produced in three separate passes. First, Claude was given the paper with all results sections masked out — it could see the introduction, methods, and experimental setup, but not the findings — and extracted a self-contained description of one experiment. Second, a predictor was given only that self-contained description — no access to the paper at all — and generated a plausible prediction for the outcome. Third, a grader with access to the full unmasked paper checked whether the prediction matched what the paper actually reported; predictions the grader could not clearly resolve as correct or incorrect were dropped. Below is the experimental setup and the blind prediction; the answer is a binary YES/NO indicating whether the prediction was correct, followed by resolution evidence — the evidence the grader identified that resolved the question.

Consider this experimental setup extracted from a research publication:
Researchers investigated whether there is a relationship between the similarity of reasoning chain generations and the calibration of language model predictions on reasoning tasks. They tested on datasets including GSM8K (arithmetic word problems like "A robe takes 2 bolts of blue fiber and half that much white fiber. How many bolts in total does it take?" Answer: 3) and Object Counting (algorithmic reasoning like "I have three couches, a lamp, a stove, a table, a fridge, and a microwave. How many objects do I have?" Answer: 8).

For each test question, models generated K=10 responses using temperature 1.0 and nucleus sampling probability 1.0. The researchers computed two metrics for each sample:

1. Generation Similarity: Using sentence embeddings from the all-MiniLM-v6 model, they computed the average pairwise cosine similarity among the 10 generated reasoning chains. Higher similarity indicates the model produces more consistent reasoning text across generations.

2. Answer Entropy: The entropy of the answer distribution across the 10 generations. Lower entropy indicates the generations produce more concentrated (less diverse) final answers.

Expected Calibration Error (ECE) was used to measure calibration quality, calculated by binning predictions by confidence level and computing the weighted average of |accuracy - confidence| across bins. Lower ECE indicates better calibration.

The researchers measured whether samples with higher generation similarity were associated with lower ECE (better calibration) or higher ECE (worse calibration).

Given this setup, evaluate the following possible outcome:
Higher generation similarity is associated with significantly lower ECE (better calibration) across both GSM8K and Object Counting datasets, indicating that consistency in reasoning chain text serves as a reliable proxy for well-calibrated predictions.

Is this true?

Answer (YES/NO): NO